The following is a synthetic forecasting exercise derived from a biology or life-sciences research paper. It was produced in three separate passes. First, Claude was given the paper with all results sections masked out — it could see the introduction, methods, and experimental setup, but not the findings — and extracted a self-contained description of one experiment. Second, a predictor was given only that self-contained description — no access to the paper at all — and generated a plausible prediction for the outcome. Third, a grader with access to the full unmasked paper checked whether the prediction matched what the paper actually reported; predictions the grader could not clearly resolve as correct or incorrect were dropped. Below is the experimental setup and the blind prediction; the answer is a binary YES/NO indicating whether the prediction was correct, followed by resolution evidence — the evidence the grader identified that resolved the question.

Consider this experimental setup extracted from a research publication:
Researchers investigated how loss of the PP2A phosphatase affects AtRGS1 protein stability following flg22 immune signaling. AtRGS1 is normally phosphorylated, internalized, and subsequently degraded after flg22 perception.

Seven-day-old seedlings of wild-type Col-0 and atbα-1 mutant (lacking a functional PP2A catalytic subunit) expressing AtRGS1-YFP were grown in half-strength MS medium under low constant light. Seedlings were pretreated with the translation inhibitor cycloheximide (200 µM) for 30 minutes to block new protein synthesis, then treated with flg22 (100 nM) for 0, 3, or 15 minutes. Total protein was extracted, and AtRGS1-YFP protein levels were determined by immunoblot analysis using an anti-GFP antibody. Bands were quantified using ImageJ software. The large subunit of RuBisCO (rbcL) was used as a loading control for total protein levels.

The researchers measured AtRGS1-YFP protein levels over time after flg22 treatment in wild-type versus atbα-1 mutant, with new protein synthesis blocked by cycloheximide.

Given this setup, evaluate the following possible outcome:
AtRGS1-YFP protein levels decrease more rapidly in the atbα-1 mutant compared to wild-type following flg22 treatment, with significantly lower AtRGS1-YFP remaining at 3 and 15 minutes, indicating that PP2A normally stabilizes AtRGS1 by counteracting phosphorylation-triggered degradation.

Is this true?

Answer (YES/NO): YES